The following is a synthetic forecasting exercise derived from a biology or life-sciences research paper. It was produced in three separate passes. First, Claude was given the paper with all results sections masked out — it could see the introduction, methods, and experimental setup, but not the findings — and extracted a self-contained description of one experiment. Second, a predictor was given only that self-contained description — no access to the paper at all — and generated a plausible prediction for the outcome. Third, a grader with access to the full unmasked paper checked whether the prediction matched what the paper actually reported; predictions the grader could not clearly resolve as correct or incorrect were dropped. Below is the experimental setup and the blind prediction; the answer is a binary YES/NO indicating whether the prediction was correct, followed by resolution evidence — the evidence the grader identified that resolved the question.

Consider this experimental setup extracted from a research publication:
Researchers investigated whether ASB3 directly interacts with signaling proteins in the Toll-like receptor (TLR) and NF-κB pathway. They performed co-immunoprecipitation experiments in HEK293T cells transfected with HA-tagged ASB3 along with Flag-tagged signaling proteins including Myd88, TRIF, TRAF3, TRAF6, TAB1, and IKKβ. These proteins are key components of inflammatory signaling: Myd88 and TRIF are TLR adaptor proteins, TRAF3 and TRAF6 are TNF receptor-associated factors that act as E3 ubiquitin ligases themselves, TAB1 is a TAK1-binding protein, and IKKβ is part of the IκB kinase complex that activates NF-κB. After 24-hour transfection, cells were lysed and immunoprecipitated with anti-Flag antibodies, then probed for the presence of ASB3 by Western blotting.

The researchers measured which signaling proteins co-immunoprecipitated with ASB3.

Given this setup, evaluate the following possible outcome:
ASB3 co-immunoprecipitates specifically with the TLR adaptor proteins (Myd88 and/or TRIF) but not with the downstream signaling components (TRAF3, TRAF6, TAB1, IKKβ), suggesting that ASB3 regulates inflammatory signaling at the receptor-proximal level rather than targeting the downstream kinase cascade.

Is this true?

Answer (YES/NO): NO